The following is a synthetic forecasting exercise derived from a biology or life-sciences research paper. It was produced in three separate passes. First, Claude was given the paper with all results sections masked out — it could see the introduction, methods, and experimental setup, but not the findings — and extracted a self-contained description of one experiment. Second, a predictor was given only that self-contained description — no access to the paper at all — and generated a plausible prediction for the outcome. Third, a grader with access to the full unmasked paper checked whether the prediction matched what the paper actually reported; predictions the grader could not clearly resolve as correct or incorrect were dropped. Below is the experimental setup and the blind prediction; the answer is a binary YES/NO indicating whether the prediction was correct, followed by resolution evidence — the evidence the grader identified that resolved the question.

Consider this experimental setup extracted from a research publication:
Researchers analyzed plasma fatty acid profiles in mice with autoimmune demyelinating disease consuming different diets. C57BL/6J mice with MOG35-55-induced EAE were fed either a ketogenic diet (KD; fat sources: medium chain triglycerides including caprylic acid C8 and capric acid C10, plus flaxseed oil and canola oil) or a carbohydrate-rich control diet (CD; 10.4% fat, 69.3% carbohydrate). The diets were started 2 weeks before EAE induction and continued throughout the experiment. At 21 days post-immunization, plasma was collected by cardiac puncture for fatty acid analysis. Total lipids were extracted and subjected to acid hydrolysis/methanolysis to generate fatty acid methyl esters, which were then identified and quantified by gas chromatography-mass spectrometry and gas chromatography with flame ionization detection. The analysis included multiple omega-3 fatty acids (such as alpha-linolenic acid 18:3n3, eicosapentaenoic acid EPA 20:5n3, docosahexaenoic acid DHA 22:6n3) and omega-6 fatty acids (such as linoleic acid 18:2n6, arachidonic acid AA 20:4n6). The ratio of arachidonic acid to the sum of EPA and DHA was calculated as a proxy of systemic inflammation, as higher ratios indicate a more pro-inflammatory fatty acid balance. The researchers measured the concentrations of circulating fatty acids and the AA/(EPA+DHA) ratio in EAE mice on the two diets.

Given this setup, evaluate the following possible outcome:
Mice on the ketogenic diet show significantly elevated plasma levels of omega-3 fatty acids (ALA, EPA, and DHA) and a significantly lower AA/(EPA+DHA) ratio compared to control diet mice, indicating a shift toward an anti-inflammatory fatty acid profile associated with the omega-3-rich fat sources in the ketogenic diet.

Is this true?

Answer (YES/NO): NO